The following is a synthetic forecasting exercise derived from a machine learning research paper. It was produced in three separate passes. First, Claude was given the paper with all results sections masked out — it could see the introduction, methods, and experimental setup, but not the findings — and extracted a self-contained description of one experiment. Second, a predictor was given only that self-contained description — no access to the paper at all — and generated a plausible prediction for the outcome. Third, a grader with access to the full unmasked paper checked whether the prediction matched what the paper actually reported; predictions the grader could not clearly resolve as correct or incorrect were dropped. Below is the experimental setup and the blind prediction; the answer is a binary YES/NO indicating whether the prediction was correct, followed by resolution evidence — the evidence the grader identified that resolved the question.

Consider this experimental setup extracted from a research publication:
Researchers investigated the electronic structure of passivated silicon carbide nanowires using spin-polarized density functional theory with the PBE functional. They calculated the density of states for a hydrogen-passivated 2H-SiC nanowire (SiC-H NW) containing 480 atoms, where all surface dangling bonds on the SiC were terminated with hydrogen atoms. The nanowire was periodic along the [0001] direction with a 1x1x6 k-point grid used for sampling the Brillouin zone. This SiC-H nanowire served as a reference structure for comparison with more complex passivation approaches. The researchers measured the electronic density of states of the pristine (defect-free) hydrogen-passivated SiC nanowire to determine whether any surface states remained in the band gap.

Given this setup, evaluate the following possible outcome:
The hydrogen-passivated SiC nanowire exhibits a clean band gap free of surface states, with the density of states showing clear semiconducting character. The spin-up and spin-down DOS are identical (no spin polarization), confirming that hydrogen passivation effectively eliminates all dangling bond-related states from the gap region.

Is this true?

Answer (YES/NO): YES